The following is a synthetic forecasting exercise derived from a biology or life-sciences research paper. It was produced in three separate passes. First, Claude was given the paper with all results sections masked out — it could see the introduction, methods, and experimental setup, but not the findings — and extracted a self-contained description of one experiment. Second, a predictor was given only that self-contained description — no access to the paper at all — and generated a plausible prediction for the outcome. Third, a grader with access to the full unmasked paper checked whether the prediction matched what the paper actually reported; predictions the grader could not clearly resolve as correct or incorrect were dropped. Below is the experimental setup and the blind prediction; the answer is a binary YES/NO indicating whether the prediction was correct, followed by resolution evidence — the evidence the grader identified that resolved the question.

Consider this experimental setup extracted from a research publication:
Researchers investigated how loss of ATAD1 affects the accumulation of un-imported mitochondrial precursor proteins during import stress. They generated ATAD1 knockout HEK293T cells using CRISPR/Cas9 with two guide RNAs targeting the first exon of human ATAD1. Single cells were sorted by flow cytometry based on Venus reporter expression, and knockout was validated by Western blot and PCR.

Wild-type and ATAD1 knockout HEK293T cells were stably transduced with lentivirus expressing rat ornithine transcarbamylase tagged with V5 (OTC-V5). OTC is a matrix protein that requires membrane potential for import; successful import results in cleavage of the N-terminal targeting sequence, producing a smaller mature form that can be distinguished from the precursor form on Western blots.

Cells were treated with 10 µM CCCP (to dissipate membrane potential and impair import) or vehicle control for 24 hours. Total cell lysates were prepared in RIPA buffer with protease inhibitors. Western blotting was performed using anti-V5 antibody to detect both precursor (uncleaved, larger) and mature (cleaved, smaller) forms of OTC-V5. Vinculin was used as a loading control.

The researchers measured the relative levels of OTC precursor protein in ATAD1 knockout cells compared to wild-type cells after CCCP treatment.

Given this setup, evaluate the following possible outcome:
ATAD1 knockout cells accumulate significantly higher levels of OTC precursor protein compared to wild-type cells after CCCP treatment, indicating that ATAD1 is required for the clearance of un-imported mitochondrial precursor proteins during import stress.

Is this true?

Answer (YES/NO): YES